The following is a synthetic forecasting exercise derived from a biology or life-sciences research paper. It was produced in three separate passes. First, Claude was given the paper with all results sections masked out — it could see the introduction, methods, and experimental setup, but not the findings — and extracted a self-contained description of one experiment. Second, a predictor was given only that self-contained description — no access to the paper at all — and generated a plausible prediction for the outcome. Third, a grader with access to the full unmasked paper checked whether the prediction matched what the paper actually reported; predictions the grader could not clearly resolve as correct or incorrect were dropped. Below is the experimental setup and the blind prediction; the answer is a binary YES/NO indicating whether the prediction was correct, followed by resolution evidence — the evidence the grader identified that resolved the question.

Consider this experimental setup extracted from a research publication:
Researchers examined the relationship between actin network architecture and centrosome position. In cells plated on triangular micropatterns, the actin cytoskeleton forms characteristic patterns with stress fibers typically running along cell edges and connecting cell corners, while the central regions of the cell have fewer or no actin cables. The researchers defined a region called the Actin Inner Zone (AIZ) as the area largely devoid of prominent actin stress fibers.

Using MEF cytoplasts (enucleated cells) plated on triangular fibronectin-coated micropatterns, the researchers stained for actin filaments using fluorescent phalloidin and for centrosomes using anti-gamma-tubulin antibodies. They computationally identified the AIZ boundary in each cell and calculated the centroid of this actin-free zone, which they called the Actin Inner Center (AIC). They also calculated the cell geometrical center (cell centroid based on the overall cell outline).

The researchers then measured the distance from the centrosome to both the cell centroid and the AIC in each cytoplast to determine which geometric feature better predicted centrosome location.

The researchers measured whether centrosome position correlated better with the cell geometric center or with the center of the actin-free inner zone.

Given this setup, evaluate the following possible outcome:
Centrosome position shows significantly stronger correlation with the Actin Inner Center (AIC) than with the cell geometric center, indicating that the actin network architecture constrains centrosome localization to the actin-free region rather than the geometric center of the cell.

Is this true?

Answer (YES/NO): YES